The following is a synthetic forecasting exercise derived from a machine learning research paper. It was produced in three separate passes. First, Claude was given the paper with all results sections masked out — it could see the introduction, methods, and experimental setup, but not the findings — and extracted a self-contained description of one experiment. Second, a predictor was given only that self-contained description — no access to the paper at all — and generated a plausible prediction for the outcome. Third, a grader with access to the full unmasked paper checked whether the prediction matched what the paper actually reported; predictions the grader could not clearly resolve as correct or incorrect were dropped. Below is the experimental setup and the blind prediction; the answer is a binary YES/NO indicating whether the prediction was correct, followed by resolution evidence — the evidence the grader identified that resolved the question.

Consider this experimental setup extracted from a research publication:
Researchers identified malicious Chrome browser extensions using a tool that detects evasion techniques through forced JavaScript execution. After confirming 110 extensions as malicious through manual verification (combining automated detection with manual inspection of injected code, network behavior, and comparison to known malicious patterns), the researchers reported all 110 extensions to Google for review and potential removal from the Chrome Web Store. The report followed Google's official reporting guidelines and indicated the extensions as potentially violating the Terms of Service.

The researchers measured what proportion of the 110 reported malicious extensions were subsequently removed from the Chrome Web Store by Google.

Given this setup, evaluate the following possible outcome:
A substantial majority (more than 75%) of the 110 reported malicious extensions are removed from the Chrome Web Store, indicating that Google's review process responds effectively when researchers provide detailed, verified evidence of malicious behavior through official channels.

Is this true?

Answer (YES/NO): NO